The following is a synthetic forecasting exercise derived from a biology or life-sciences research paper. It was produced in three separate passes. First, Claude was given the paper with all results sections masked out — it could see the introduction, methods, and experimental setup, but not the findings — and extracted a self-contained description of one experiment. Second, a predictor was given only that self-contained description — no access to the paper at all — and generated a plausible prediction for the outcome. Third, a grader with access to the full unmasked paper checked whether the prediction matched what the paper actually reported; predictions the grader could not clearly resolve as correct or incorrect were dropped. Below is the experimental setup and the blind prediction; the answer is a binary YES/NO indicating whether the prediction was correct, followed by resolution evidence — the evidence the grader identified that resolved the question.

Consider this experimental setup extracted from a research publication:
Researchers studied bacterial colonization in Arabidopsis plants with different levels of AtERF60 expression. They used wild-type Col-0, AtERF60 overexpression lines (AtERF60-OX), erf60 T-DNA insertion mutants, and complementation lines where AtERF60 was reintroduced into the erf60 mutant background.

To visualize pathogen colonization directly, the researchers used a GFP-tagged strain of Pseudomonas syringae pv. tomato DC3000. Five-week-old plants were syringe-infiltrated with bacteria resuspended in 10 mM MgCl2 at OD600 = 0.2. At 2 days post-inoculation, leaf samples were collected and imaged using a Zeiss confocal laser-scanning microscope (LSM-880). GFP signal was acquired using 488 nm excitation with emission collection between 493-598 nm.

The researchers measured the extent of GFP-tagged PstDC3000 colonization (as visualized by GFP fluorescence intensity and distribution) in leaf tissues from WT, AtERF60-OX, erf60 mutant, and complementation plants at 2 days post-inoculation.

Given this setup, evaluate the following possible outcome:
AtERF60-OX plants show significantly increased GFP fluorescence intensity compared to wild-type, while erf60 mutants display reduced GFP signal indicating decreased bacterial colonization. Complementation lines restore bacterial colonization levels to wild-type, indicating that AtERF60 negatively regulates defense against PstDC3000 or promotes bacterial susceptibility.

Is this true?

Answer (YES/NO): NO